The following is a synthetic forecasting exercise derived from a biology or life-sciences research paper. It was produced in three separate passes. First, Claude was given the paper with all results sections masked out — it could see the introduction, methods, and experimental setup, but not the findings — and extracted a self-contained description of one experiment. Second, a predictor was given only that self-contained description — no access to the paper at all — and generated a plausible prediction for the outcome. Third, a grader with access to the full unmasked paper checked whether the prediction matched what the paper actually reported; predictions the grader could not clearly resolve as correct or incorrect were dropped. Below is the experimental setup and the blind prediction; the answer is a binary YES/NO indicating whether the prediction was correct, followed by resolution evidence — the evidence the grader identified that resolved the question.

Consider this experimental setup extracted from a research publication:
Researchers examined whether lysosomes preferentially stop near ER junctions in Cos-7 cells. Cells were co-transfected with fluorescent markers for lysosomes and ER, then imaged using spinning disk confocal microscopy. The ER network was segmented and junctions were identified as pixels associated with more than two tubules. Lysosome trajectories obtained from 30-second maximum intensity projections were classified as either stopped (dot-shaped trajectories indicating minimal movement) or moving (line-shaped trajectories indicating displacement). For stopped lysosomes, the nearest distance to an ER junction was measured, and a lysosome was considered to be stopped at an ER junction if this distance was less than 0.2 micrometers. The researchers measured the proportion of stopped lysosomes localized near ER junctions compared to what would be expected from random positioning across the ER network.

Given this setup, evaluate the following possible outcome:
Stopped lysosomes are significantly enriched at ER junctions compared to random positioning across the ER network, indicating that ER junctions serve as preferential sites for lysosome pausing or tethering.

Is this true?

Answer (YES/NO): YES